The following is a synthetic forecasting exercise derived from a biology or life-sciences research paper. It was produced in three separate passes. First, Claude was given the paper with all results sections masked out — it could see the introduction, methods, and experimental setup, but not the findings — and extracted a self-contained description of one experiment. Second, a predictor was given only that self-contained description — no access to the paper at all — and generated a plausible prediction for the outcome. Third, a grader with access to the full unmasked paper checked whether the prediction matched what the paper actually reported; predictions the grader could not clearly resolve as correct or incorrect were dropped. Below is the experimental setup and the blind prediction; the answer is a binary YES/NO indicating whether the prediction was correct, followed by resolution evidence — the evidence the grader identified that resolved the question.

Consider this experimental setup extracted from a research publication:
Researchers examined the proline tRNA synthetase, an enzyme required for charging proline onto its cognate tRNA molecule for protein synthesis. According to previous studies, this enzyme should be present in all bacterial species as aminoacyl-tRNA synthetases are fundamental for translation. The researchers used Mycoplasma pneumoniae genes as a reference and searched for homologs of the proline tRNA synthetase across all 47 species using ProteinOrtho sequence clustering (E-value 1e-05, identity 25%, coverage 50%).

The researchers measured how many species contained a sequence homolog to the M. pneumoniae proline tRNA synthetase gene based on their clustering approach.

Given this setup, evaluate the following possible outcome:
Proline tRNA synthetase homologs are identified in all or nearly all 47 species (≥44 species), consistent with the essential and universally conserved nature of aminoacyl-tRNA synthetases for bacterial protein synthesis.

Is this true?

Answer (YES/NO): NO